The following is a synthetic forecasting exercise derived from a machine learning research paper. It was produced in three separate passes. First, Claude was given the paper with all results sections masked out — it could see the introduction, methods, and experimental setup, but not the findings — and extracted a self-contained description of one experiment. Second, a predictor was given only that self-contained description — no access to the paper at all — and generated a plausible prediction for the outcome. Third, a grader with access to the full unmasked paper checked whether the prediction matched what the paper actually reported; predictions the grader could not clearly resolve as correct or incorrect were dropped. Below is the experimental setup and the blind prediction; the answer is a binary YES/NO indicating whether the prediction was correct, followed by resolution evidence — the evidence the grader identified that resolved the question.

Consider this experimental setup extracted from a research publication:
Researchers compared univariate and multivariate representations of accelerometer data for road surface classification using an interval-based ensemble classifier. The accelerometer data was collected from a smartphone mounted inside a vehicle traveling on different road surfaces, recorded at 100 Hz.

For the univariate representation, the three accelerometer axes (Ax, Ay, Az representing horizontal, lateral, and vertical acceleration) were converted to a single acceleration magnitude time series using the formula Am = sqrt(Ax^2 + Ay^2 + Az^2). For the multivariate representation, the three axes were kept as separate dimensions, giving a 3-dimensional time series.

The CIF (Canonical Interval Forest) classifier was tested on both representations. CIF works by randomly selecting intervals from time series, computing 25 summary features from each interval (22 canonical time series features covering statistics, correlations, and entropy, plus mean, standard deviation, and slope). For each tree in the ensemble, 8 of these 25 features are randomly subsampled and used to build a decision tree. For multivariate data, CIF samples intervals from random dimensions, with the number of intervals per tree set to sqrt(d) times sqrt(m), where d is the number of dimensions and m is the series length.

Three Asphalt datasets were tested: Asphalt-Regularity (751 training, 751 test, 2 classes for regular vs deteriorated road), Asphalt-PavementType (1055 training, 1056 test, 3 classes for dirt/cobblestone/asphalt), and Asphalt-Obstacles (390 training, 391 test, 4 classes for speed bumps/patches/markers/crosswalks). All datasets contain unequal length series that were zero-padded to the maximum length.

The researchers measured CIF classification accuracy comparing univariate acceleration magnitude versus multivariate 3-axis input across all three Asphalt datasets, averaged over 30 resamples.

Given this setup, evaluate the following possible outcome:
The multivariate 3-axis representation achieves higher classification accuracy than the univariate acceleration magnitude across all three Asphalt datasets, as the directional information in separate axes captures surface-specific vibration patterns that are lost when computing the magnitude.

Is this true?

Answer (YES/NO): NO